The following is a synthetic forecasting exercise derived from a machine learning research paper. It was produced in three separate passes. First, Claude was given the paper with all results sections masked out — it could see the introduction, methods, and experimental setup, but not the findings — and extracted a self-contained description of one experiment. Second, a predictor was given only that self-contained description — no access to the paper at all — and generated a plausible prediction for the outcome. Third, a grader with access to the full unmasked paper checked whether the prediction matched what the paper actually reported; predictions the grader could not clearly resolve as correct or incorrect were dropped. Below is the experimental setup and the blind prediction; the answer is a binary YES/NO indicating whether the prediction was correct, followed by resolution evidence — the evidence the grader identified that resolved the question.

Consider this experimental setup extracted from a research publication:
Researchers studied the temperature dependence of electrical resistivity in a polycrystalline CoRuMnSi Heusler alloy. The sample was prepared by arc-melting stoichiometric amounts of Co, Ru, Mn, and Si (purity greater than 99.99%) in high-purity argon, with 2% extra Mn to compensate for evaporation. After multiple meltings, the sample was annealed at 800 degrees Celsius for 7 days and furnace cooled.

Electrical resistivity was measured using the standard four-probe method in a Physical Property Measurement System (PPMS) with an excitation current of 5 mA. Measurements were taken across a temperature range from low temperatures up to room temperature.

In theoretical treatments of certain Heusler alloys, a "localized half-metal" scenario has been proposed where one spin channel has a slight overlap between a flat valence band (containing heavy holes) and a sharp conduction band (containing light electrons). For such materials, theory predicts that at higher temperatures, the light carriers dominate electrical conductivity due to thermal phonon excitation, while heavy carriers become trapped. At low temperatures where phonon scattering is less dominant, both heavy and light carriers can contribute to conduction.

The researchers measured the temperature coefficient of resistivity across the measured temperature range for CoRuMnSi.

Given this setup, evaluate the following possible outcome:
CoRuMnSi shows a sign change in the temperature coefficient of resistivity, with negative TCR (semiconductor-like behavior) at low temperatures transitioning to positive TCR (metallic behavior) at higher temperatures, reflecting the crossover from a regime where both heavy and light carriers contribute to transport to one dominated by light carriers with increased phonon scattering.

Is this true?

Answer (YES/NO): YES